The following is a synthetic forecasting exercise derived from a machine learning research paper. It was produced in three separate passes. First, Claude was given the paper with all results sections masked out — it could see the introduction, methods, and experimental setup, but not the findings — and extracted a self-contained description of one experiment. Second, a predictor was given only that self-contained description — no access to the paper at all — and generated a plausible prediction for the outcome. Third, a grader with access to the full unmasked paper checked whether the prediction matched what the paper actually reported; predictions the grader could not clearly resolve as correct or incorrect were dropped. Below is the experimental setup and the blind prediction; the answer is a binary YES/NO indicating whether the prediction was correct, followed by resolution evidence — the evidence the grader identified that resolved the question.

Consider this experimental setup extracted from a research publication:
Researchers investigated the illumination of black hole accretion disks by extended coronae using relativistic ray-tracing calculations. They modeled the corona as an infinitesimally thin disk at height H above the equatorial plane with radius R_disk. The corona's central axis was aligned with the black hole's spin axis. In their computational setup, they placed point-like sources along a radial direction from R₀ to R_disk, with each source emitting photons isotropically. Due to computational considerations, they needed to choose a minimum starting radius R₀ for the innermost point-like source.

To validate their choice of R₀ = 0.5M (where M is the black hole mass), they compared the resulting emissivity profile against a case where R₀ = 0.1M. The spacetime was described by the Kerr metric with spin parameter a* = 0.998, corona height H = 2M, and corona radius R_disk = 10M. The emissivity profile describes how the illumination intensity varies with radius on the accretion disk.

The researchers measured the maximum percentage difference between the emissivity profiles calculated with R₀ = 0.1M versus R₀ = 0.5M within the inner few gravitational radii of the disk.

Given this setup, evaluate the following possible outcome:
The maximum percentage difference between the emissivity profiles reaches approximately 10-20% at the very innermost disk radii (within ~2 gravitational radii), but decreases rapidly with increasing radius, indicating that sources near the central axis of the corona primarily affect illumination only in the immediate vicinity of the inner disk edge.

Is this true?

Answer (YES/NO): NO